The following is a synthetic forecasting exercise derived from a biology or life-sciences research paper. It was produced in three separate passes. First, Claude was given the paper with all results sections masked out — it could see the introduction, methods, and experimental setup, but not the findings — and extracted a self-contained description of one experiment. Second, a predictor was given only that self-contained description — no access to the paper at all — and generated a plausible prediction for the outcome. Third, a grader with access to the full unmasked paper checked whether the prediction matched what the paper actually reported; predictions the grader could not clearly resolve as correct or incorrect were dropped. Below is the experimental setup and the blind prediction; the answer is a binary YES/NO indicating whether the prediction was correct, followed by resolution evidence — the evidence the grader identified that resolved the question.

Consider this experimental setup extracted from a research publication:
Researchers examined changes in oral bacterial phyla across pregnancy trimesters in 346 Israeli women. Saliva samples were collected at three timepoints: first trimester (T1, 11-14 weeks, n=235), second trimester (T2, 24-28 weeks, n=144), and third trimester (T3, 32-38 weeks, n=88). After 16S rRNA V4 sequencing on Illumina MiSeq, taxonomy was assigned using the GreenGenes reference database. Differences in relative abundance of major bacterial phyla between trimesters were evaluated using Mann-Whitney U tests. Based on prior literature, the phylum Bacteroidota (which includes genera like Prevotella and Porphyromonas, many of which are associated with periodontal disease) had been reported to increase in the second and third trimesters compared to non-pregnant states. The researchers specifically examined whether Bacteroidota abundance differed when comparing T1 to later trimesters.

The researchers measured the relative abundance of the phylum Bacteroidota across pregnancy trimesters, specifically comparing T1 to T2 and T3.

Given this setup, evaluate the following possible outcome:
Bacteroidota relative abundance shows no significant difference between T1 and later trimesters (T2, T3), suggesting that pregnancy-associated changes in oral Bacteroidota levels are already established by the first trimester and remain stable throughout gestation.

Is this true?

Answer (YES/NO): YES